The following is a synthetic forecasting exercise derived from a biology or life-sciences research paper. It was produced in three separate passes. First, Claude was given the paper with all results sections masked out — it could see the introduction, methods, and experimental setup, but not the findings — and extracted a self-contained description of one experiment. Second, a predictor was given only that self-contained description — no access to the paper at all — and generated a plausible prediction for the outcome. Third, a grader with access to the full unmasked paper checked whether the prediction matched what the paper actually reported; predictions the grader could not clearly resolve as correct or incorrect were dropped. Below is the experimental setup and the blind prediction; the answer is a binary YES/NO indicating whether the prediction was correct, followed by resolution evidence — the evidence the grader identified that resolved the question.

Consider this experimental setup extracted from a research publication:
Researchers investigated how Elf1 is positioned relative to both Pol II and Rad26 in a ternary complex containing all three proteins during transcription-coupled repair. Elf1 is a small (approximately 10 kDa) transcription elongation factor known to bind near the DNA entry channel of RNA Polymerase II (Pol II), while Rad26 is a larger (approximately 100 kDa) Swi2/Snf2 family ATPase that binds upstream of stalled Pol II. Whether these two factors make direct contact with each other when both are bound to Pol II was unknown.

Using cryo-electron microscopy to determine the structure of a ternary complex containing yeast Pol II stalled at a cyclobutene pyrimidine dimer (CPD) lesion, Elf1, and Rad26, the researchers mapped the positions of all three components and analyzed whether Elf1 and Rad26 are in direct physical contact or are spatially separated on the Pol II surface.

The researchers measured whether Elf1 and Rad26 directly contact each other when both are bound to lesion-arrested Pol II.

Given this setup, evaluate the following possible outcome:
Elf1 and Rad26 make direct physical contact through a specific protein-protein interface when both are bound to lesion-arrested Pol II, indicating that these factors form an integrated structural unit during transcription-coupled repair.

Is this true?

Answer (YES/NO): NO